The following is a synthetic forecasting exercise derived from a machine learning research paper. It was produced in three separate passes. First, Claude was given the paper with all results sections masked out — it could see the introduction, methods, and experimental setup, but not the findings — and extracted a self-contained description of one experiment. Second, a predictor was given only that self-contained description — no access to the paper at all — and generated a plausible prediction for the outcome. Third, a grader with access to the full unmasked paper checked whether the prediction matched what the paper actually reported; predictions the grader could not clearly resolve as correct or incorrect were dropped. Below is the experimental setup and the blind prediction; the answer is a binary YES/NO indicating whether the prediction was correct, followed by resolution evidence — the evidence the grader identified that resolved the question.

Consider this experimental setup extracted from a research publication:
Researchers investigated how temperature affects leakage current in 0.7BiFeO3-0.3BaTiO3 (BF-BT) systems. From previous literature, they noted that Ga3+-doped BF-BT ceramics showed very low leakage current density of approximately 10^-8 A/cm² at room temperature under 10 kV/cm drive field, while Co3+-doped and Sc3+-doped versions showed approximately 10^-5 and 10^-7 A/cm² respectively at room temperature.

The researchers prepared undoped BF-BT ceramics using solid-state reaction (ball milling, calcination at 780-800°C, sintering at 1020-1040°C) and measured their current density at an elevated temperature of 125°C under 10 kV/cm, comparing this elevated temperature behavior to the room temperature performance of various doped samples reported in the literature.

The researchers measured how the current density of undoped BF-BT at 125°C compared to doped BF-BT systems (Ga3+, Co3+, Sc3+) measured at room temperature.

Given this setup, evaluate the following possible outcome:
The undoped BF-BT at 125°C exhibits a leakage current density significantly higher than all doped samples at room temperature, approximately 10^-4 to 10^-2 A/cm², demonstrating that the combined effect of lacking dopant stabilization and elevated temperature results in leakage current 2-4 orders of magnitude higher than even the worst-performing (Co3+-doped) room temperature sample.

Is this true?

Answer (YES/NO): YES